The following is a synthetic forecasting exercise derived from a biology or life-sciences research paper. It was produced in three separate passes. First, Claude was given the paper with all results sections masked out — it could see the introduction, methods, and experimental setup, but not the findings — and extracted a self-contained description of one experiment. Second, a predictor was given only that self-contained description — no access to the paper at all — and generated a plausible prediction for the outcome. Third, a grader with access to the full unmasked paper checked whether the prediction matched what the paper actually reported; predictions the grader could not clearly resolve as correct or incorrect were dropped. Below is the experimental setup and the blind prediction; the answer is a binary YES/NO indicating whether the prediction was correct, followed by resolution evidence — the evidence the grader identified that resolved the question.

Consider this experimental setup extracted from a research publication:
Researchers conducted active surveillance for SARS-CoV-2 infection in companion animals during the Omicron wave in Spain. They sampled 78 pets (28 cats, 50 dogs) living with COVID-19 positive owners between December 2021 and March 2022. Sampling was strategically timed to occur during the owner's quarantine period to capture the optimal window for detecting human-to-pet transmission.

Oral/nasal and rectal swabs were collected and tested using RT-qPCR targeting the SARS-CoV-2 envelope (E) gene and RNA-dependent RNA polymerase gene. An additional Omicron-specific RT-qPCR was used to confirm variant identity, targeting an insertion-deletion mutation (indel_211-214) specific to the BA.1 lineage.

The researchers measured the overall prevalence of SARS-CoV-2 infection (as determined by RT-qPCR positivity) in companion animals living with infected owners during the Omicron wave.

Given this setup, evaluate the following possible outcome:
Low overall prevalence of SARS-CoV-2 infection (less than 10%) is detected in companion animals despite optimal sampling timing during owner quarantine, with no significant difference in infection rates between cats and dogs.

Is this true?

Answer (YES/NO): NO